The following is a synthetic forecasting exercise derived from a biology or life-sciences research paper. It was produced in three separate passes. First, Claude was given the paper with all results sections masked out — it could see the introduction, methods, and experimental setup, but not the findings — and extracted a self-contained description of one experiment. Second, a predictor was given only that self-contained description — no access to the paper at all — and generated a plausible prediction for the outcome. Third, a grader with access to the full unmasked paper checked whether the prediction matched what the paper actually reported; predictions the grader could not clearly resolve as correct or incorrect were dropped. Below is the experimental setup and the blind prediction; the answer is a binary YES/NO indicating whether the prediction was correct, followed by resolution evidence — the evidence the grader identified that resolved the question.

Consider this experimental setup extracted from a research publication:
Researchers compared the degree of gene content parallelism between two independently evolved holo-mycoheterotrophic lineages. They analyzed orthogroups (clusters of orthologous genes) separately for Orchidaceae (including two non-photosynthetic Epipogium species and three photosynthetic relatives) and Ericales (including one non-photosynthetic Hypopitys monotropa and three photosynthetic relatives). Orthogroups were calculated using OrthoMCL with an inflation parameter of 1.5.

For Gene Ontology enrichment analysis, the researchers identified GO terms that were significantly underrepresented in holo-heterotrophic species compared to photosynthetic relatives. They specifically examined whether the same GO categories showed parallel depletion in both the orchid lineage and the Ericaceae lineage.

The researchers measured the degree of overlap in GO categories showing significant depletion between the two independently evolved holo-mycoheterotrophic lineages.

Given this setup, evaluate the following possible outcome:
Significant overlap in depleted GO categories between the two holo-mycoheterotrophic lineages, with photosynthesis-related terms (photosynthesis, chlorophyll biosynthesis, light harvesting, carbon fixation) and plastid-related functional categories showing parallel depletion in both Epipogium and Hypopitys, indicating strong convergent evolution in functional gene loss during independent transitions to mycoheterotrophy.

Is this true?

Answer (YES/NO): YES